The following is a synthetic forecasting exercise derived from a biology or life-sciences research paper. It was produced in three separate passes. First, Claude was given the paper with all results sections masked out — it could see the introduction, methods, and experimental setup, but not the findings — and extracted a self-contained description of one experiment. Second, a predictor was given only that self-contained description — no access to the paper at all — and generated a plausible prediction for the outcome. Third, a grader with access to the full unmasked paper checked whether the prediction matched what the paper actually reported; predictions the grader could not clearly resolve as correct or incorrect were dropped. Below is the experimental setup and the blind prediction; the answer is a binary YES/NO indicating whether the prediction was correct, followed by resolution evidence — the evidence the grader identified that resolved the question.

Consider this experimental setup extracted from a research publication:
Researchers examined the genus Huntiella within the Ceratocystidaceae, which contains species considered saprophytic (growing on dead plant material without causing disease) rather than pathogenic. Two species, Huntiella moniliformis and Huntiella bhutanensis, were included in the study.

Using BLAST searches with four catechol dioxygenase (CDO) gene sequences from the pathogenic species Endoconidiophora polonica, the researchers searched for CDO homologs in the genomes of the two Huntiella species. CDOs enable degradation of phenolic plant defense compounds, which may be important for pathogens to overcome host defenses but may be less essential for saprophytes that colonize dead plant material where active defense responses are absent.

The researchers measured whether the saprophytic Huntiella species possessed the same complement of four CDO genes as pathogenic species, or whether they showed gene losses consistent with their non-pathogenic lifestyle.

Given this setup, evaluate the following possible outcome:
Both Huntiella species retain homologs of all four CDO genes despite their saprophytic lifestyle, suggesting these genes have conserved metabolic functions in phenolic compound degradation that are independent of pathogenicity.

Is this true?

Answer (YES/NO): NO